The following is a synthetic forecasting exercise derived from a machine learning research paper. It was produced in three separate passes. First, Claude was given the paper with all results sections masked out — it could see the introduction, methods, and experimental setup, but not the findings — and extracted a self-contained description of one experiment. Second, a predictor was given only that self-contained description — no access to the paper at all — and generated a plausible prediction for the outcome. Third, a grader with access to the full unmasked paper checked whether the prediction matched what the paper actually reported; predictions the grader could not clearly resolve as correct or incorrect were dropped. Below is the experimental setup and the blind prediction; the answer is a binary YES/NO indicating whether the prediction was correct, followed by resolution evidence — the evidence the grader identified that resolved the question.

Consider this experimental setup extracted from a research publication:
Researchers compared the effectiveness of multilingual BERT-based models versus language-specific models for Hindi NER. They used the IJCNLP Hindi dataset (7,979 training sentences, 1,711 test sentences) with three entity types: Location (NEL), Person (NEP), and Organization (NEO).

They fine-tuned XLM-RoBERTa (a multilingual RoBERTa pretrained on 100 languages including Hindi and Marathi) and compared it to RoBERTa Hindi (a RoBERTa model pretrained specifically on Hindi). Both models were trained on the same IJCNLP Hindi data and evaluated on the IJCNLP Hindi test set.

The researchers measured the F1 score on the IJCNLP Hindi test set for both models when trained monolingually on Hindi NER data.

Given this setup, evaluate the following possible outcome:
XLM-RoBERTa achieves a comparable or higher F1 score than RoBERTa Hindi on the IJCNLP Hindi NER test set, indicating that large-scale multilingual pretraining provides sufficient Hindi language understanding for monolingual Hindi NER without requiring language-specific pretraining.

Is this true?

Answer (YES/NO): YES